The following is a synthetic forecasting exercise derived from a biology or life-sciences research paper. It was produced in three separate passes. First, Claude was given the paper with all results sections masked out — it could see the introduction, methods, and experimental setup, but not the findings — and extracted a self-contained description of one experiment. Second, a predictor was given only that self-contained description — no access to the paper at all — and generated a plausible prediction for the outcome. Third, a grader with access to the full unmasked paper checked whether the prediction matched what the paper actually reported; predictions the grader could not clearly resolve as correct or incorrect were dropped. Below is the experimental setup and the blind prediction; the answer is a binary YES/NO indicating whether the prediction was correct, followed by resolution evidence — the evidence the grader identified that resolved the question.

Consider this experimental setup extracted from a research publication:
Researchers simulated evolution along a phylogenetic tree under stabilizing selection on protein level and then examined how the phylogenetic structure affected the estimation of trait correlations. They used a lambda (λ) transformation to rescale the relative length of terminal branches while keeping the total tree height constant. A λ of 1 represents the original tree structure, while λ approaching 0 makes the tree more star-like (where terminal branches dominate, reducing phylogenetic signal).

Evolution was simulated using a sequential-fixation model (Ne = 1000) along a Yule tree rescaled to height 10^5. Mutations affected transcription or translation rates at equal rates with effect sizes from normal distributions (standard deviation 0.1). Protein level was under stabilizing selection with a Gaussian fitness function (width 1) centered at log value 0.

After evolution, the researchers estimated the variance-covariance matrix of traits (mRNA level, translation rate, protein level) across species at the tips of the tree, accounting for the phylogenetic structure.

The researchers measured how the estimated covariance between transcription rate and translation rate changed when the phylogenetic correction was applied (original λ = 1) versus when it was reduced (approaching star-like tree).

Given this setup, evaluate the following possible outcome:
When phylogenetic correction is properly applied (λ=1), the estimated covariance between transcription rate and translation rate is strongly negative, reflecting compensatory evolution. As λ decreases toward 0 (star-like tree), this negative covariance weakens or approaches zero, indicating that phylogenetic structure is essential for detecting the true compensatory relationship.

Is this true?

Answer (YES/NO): NO